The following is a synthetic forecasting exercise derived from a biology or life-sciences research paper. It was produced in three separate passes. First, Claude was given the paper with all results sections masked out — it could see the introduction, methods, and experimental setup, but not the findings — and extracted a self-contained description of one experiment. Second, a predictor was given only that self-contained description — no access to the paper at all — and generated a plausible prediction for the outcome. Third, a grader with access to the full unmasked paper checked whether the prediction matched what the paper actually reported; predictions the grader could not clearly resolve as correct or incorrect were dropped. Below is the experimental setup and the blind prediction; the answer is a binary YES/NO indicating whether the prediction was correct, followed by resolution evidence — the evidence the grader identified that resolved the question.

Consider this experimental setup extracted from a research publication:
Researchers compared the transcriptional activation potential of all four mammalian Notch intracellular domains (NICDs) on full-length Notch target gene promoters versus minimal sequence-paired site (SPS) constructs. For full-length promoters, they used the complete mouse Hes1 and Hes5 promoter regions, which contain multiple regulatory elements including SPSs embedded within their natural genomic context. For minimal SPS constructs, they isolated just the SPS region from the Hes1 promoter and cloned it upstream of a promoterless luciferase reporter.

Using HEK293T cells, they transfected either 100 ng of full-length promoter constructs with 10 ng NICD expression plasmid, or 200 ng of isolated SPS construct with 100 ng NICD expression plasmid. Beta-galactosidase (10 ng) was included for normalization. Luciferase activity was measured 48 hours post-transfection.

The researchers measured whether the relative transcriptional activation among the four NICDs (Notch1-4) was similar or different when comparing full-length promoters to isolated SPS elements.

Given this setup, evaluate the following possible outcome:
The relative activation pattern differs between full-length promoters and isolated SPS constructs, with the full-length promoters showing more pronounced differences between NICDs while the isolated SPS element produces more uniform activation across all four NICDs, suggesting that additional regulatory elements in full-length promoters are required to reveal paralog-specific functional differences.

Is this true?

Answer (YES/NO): NO